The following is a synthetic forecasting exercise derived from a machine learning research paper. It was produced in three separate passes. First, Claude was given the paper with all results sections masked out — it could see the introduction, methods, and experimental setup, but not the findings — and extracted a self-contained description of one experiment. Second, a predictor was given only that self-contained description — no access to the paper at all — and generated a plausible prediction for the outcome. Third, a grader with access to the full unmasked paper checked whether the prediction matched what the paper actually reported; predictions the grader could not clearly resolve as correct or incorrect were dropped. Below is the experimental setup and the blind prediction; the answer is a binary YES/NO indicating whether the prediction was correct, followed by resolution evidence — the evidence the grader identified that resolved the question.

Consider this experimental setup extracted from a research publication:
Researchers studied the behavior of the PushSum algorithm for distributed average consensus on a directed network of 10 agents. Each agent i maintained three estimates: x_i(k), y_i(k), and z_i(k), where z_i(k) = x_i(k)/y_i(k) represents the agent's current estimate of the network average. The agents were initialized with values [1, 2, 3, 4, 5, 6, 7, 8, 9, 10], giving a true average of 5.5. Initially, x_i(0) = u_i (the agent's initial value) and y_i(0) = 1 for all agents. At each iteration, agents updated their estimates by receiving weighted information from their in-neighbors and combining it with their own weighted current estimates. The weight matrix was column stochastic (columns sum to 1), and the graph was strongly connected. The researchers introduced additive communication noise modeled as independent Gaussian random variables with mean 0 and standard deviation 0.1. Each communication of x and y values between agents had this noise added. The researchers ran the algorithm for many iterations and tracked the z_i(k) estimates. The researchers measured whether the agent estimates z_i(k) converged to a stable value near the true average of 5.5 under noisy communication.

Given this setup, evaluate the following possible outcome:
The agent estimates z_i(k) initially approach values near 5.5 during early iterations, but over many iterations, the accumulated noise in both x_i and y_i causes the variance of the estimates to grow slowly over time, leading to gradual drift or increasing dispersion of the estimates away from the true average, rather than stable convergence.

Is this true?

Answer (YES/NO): YES